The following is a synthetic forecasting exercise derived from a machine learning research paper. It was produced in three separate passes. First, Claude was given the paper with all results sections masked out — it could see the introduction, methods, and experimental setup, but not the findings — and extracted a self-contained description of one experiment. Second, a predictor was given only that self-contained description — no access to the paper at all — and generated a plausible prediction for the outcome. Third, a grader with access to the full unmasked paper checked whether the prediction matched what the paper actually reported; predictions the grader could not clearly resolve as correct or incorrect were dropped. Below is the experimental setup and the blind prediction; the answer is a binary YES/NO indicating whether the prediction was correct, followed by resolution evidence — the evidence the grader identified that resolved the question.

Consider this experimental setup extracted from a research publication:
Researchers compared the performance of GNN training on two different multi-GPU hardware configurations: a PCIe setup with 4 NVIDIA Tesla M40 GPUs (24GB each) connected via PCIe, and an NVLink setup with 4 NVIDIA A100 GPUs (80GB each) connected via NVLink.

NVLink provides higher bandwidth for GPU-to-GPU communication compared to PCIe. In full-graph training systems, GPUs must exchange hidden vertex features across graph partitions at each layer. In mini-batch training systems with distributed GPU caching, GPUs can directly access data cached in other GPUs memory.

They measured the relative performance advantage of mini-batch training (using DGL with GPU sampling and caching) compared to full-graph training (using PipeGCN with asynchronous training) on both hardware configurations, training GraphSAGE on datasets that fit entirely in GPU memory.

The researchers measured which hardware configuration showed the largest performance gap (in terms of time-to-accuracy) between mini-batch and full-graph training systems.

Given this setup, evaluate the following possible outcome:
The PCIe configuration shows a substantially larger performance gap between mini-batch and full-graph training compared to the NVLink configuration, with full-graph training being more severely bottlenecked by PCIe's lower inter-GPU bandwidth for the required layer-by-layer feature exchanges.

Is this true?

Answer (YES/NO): YES